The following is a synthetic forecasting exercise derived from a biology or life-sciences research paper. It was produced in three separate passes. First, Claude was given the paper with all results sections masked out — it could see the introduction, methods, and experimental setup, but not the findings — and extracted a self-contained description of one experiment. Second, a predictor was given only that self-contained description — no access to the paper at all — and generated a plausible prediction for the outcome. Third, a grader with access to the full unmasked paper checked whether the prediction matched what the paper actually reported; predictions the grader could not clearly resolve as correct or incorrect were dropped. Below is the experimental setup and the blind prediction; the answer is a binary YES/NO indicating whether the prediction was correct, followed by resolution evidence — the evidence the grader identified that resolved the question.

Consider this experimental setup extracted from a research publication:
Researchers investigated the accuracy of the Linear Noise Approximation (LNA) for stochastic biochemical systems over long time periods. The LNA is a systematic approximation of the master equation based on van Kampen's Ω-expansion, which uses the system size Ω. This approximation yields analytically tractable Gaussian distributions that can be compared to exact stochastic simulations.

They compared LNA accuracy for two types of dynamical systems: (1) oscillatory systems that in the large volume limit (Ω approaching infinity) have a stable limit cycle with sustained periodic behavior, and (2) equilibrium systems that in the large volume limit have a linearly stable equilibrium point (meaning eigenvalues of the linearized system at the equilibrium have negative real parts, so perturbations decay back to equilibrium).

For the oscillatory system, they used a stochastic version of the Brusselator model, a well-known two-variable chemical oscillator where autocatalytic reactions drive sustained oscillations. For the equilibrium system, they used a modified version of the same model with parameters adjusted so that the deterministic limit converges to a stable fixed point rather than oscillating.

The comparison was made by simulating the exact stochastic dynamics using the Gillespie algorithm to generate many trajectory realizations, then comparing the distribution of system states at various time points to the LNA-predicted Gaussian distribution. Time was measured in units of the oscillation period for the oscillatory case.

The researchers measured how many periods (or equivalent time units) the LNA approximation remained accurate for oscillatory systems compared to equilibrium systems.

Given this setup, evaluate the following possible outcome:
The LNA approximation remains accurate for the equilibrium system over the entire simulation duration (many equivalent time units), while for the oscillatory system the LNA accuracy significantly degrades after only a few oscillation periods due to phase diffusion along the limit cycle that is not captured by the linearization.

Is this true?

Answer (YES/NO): YES